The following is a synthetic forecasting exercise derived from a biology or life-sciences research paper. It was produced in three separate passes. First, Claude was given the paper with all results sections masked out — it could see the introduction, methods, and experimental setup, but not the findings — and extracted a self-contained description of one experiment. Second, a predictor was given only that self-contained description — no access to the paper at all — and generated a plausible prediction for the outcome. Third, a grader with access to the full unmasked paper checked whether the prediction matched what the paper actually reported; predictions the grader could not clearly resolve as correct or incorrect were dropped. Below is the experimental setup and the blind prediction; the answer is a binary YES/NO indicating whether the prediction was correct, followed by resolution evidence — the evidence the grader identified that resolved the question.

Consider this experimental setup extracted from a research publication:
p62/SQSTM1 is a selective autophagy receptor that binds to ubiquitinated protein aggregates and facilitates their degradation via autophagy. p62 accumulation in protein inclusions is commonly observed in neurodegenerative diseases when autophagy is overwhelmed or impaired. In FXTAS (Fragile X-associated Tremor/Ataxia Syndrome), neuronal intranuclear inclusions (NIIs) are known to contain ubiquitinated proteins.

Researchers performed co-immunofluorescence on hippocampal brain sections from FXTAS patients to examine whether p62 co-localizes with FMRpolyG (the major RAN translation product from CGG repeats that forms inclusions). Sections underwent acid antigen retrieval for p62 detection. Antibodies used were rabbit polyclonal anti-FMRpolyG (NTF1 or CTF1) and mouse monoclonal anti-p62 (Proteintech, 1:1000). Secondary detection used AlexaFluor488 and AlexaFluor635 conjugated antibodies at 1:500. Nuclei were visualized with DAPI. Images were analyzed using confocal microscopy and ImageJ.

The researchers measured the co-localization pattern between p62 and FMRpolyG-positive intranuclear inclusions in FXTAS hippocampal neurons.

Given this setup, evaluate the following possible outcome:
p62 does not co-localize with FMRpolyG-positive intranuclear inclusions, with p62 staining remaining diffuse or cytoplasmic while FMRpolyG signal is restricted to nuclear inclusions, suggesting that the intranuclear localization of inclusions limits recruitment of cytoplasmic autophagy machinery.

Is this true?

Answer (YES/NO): NO